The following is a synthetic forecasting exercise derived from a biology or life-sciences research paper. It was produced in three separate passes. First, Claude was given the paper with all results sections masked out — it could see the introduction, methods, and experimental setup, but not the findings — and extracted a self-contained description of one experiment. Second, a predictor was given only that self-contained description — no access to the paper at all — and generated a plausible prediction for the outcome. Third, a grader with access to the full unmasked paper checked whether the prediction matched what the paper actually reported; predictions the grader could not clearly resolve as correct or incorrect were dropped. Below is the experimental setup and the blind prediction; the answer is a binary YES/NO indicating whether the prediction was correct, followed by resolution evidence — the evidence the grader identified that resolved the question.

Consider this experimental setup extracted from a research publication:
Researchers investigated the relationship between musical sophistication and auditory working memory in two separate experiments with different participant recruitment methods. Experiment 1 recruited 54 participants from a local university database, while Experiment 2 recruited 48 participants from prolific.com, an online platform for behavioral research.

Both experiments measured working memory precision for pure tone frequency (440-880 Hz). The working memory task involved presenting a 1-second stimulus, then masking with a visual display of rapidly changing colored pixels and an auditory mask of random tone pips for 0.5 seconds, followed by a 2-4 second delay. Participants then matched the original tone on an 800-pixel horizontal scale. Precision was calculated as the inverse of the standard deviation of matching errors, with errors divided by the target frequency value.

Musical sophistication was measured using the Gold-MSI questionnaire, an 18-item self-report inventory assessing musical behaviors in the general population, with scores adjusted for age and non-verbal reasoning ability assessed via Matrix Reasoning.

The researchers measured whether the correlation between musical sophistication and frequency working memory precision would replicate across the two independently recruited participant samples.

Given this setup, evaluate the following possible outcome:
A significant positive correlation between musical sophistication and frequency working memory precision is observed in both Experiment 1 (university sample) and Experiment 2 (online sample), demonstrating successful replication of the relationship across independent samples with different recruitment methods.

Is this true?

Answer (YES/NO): YES